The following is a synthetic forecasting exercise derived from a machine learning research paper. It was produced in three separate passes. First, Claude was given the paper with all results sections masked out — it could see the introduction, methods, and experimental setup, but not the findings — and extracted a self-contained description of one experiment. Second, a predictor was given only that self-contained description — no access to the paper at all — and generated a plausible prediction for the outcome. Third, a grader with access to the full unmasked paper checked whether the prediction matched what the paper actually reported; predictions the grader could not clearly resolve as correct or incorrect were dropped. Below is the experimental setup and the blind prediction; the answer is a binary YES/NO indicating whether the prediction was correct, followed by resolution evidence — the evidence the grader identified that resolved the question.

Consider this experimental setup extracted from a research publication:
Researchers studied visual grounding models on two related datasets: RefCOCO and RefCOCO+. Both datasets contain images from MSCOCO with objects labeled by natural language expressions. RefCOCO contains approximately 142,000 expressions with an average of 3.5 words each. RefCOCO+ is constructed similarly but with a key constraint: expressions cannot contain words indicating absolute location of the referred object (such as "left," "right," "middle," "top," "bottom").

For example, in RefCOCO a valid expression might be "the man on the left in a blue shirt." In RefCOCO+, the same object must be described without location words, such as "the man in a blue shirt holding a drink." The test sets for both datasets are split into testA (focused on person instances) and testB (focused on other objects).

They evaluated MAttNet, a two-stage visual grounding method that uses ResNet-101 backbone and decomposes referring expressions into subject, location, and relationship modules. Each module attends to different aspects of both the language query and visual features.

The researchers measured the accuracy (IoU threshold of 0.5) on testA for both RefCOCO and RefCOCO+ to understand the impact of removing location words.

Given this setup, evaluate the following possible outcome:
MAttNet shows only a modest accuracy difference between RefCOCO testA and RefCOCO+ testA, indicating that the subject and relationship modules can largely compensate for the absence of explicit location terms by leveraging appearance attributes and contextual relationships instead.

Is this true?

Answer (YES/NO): NO